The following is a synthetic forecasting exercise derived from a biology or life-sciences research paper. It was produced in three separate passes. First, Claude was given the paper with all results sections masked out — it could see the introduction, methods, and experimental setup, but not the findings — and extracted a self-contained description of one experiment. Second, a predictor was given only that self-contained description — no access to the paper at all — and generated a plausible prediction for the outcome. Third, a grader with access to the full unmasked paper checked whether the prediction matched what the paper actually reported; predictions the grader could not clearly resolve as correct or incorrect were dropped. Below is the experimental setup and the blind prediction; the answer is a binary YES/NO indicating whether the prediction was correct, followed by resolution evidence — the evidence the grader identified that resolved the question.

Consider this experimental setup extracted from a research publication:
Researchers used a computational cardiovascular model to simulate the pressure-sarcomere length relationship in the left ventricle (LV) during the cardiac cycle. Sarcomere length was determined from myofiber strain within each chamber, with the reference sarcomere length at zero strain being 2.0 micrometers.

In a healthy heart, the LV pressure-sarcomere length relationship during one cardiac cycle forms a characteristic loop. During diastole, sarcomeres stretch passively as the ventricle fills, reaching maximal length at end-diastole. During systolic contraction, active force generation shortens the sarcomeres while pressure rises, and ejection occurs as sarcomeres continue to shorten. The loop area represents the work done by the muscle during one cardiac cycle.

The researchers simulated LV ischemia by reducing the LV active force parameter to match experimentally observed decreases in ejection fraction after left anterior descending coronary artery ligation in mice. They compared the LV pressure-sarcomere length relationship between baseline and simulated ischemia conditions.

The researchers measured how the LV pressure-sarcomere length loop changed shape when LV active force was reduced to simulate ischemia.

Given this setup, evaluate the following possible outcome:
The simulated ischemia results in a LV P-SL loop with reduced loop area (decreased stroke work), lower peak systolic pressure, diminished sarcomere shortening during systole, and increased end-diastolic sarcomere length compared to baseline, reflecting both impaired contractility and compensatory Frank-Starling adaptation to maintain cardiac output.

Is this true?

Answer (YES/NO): NO